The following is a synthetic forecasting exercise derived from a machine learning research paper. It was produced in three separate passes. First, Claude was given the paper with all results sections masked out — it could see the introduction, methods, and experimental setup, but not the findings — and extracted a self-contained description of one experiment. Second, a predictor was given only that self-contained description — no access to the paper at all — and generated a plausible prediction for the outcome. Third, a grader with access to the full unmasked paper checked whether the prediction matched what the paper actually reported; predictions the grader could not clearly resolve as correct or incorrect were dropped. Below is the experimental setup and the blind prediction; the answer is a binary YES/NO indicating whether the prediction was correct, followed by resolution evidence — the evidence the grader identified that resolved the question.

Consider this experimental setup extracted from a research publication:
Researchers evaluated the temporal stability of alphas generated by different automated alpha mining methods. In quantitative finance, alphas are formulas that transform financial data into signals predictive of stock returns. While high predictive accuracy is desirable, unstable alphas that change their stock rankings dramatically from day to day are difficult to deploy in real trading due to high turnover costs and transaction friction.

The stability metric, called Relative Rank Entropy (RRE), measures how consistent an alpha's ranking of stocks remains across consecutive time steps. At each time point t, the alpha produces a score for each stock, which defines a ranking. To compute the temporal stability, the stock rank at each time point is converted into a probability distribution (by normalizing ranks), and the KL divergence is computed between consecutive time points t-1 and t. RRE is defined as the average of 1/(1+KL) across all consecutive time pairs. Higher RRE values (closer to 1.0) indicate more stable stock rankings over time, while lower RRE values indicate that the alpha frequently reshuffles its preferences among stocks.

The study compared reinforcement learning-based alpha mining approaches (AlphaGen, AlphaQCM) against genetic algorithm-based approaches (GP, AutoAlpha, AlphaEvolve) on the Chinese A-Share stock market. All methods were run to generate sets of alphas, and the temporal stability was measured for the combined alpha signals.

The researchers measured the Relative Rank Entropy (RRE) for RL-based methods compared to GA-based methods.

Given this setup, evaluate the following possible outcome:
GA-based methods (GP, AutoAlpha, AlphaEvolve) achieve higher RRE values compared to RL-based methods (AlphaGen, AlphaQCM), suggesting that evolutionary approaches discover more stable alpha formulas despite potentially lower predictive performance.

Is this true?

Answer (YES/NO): NO